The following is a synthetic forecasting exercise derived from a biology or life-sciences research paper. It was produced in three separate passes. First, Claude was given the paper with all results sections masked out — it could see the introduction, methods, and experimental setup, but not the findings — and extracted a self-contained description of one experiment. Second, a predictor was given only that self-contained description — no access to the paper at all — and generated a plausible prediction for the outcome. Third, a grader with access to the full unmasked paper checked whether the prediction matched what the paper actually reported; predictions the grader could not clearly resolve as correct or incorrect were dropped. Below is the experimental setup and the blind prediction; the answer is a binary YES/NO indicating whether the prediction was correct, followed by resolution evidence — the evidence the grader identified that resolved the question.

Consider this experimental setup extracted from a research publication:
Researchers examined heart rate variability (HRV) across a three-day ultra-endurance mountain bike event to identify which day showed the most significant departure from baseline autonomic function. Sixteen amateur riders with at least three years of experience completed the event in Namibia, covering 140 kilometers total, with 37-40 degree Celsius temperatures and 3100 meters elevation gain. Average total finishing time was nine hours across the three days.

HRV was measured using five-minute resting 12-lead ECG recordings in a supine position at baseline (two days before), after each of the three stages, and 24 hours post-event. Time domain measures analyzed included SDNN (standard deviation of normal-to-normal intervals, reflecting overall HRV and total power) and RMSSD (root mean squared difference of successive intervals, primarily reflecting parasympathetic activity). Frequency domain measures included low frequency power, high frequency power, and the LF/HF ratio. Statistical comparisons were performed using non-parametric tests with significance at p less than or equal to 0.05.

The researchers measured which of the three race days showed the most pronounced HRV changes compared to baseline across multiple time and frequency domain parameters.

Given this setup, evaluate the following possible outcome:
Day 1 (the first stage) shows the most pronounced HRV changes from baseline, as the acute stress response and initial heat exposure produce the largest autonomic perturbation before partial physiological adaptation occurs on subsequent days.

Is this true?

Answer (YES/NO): NO